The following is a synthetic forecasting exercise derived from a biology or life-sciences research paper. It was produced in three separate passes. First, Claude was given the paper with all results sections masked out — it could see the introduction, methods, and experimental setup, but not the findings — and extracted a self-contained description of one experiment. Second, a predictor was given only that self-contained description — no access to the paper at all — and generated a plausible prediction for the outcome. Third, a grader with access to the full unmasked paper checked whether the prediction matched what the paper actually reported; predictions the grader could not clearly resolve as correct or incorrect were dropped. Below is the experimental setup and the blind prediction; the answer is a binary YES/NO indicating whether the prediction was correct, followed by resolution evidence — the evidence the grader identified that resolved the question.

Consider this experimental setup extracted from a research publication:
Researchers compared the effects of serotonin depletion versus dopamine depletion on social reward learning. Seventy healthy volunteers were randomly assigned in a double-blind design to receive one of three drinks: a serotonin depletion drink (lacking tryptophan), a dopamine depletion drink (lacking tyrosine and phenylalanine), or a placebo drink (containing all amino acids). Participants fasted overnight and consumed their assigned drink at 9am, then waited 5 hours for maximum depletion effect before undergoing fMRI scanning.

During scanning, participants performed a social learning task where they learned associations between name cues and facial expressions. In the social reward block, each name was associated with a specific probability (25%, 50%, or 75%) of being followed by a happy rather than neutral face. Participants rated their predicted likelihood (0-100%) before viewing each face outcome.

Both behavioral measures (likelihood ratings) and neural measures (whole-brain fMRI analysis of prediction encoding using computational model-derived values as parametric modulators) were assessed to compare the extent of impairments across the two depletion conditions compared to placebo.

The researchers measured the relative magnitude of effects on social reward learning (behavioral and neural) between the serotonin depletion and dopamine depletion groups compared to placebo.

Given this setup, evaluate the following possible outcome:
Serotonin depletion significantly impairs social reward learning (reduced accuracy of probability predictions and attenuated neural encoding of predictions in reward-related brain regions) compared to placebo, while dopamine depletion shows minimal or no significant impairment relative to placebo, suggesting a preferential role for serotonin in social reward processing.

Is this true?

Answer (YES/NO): YES